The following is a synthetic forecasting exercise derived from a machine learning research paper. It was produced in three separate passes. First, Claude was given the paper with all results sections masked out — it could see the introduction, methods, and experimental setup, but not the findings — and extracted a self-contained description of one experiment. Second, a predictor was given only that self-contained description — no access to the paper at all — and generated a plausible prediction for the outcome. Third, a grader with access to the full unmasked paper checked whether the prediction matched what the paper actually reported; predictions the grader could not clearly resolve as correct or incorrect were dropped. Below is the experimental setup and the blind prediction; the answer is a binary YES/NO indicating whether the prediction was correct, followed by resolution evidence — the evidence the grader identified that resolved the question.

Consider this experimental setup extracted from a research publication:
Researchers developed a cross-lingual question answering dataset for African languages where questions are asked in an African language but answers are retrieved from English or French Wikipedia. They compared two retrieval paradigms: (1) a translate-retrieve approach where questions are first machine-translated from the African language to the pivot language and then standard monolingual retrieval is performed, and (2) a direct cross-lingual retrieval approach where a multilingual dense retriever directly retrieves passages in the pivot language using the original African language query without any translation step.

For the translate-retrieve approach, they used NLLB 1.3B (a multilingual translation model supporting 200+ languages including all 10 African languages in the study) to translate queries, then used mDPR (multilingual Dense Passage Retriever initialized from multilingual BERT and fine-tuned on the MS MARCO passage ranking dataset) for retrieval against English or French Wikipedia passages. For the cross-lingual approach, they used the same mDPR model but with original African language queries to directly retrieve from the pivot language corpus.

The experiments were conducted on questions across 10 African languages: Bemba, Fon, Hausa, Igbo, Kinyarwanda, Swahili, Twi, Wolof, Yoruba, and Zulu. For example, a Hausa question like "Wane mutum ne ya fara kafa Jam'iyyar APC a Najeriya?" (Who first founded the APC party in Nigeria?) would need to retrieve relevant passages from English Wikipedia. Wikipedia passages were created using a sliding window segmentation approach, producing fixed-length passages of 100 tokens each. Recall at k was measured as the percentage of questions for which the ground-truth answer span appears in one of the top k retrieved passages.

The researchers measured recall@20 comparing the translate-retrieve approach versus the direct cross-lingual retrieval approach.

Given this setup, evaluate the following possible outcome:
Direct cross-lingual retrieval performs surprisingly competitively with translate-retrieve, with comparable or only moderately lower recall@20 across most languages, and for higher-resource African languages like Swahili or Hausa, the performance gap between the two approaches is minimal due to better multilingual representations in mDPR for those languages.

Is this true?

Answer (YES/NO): NO